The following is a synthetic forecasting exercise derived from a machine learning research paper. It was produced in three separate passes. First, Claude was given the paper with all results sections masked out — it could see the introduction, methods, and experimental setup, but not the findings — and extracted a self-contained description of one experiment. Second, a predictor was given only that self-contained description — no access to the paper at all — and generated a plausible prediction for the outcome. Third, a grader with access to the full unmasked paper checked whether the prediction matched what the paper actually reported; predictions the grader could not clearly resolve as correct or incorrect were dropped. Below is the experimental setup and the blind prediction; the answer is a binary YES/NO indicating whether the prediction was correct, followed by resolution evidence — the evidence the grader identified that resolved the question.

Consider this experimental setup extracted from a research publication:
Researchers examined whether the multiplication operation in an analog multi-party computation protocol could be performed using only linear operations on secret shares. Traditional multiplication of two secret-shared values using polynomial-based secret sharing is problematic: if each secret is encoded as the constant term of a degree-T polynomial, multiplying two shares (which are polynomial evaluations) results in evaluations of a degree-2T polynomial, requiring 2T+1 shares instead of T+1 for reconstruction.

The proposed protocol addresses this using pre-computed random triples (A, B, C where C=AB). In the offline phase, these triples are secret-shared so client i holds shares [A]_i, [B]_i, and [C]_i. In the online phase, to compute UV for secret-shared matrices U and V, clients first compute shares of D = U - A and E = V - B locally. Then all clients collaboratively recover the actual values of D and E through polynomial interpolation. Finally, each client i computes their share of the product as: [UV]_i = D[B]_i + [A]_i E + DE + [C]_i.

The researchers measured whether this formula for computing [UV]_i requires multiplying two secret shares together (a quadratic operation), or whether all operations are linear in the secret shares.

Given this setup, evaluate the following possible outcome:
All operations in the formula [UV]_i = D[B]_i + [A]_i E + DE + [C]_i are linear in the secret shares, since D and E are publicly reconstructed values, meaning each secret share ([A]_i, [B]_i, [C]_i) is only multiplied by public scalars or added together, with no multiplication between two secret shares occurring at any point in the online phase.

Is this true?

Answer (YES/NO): YES